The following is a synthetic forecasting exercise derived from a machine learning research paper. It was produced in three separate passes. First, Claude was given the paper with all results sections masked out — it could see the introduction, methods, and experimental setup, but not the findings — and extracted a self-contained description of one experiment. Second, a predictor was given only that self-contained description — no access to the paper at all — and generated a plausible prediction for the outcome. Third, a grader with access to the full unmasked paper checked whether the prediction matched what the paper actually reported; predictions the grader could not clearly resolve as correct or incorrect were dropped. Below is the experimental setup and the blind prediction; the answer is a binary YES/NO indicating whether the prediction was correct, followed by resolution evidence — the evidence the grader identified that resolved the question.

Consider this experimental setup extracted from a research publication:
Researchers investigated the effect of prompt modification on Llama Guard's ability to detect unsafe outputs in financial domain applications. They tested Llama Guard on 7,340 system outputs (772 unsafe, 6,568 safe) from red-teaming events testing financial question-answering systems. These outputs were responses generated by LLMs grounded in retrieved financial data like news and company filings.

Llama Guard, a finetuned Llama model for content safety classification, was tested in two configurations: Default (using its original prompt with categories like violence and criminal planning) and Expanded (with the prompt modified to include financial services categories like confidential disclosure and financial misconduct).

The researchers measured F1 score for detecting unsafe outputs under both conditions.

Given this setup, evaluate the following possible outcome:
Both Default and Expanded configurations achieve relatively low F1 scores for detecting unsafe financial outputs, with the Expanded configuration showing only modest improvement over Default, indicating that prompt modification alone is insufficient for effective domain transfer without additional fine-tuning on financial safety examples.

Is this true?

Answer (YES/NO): NO